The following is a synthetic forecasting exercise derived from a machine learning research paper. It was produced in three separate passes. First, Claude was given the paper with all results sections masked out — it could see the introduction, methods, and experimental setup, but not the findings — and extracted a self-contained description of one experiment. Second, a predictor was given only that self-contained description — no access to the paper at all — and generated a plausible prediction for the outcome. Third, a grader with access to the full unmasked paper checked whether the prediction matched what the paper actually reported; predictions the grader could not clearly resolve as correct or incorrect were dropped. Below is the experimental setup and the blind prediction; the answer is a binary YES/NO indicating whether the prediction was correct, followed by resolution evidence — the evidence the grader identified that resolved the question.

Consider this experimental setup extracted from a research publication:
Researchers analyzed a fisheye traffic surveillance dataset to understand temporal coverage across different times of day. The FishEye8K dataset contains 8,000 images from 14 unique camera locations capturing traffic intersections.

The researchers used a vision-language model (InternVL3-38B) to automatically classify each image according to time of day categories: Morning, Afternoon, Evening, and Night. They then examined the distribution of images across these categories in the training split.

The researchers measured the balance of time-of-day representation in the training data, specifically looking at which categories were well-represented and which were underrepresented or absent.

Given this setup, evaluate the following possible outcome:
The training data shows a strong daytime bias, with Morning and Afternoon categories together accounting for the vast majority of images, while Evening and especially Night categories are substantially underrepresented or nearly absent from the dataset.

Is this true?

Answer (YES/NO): NO